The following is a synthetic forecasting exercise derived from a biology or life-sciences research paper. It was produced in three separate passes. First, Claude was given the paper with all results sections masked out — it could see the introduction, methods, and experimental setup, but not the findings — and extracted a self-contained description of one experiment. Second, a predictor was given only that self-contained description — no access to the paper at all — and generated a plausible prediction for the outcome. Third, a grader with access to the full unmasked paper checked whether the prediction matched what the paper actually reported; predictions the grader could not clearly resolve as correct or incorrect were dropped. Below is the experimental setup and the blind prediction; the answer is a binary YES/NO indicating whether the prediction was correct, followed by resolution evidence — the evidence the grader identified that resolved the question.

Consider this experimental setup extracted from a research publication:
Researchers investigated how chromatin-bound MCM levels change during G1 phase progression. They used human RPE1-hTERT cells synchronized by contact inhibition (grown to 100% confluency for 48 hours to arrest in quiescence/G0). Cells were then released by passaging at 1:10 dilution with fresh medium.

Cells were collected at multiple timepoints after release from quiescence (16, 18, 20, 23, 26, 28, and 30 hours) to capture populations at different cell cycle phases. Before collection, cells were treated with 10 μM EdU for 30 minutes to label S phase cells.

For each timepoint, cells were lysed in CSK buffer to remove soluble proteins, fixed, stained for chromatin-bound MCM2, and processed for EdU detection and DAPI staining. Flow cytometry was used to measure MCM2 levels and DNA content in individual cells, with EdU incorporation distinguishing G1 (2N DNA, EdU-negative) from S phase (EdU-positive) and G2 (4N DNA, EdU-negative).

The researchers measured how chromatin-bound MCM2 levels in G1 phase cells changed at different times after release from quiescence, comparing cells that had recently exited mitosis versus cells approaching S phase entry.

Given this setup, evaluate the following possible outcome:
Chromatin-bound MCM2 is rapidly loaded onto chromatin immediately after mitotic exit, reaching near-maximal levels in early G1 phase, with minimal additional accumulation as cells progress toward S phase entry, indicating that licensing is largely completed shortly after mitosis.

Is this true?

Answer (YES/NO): NO